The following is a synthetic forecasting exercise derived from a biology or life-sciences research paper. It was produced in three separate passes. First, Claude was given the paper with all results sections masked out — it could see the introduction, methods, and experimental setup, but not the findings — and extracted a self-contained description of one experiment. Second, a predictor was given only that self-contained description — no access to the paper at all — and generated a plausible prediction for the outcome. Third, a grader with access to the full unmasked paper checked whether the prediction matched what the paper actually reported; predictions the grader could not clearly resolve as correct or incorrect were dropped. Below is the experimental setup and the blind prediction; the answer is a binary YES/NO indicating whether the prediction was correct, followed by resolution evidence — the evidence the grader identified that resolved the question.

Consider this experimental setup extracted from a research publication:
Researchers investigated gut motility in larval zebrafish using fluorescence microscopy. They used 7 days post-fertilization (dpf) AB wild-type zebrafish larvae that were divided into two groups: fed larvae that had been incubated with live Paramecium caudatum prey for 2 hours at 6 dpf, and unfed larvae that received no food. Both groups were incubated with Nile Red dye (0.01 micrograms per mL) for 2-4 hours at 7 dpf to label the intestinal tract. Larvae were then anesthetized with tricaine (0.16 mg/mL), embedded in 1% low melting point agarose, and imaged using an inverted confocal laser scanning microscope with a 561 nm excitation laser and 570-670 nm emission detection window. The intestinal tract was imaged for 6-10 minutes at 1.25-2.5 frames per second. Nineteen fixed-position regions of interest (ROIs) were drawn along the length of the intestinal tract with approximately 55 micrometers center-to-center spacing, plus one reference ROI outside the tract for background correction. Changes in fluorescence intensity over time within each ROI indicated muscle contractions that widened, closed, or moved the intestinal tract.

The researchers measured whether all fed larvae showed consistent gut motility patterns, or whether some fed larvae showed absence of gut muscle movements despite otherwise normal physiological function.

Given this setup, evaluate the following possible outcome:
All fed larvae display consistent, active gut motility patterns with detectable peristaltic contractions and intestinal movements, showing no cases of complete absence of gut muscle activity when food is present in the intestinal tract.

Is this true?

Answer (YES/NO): NO